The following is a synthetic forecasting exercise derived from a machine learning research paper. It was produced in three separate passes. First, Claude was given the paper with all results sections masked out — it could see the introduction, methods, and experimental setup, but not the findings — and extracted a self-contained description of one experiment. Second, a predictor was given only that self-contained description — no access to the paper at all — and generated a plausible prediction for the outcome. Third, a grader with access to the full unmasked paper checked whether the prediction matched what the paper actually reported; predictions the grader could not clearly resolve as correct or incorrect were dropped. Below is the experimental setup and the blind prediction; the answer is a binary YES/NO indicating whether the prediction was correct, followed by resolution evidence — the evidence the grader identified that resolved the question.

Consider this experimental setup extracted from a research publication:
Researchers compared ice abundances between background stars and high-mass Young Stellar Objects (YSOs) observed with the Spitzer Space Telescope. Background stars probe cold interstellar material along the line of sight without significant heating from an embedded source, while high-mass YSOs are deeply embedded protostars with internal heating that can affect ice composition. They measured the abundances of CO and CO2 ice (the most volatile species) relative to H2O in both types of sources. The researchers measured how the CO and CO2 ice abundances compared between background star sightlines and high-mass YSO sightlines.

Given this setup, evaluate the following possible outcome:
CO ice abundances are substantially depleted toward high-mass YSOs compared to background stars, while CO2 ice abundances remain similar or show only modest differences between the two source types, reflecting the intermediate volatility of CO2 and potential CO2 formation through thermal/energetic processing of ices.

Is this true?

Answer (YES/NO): NO